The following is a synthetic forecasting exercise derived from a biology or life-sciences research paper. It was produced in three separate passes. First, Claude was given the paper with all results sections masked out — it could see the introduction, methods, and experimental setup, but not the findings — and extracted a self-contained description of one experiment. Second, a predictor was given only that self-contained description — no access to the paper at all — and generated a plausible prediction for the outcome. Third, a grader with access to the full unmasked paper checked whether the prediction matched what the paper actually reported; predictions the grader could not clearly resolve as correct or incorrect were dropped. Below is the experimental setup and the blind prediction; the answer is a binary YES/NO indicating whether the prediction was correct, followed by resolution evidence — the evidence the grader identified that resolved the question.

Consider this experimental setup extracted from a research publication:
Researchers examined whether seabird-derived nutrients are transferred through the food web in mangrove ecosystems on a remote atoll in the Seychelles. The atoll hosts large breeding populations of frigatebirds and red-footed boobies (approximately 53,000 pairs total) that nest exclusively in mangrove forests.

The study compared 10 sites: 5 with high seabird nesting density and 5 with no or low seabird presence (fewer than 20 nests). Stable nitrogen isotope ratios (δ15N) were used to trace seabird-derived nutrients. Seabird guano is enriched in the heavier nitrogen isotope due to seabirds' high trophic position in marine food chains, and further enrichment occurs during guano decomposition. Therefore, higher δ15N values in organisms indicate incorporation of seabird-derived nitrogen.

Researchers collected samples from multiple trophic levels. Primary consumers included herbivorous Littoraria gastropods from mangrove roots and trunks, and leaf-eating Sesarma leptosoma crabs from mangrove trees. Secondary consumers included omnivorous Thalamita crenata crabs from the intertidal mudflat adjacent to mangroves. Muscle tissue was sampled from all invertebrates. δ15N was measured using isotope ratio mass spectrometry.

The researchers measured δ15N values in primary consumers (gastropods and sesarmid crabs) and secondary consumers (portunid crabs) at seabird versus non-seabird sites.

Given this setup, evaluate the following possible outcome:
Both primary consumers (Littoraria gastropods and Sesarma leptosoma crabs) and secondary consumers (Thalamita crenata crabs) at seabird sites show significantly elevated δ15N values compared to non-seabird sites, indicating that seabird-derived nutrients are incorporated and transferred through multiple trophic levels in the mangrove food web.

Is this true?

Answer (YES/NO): YES